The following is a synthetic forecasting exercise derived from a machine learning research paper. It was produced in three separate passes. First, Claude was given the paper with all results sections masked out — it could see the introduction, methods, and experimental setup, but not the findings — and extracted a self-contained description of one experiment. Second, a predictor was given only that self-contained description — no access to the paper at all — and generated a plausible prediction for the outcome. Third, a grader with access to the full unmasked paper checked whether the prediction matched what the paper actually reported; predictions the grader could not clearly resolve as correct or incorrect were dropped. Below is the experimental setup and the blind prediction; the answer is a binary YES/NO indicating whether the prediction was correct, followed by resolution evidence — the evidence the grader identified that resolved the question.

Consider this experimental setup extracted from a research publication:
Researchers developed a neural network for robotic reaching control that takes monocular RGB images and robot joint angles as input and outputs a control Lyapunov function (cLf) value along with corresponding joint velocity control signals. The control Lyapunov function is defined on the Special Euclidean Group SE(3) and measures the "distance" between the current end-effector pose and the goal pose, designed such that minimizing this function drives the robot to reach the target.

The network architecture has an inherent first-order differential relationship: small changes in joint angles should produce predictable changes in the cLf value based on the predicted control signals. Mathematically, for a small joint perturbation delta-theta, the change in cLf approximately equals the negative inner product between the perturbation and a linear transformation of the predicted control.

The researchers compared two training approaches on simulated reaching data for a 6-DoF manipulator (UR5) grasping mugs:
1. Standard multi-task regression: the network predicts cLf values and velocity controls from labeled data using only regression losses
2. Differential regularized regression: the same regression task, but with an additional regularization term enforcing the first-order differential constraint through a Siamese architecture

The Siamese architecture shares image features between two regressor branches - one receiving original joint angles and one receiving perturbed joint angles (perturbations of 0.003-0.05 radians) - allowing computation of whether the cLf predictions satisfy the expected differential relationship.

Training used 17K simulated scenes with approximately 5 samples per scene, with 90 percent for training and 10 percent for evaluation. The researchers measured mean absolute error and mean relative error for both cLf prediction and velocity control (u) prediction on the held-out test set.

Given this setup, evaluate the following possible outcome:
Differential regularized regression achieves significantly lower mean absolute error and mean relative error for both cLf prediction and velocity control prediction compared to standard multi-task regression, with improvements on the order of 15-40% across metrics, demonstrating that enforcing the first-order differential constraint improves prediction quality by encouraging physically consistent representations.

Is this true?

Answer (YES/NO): NO